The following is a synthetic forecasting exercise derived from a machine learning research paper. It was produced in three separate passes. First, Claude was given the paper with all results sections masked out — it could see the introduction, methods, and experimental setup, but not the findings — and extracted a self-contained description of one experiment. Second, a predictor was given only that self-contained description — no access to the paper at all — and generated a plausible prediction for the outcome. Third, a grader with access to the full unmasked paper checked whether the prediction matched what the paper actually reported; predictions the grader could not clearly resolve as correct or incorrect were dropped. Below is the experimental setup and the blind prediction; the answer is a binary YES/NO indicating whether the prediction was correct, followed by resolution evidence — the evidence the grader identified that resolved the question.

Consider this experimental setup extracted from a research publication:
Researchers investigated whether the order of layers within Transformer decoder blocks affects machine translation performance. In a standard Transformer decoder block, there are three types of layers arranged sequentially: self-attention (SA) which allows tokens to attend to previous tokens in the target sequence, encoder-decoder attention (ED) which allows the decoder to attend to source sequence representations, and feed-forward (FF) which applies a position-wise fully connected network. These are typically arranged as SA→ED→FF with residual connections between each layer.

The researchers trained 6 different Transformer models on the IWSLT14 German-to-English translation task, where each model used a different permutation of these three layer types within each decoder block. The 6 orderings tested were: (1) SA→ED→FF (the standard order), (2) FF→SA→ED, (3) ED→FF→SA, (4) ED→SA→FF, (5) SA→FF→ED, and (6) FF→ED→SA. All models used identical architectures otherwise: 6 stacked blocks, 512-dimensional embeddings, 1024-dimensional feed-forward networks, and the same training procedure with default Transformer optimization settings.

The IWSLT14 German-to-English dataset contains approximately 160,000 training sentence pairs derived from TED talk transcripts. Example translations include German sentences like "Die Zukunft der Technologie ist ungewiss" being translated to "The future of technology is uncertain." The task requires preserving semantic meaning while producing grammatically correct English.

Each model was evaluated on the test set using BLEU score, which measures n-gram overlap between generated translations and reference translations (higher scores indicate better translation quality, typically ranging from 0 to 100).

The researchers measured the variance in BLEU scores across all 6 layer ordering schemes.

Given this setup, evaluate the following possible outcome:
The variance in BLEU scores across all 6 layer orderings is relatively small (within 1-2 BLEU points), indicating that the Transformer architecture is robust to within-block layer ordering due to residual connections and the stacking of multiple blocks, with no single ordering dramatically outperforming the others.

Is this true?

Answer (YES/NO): YES